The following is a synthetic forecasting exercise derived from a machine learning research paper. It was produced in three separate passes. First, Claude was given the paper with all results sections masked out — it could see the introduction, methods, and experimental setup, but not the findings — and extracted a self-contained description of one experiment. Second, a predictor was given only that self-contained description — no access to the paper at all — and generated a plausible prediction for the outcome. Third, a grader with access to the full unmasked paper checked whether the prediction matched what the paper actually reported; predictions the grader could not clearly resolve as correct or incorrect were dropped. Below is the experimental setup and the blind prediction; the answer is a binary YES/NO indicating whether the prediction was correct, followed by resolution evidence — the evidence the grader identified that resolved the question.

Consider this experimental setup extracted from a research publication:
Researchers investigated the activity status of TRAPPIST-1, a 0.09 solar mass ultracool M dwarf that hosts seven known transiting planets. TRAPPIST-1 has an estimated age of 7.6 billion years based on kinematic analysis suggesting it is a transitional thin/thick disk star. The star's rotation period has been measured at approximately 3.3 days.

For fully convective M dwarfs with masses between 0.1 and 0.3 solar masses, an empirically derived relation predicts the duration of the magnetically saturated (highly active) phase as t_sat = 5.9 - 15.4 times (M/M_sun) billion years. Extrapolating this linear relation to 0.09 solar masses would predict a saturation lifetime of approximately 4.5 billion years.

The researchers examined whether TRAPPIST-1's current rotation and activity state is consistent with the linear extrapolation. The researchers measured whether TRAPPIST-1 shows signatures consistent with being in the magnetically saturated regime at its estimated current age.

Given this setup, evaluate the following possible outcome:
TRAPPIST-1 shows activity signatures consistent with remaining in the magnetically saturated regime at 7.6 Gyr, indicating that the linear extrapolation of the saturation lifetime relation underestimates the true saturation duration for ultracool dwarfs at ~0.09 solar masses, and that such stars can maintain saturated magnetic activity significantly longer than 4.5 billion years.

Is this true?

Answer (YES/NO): YES